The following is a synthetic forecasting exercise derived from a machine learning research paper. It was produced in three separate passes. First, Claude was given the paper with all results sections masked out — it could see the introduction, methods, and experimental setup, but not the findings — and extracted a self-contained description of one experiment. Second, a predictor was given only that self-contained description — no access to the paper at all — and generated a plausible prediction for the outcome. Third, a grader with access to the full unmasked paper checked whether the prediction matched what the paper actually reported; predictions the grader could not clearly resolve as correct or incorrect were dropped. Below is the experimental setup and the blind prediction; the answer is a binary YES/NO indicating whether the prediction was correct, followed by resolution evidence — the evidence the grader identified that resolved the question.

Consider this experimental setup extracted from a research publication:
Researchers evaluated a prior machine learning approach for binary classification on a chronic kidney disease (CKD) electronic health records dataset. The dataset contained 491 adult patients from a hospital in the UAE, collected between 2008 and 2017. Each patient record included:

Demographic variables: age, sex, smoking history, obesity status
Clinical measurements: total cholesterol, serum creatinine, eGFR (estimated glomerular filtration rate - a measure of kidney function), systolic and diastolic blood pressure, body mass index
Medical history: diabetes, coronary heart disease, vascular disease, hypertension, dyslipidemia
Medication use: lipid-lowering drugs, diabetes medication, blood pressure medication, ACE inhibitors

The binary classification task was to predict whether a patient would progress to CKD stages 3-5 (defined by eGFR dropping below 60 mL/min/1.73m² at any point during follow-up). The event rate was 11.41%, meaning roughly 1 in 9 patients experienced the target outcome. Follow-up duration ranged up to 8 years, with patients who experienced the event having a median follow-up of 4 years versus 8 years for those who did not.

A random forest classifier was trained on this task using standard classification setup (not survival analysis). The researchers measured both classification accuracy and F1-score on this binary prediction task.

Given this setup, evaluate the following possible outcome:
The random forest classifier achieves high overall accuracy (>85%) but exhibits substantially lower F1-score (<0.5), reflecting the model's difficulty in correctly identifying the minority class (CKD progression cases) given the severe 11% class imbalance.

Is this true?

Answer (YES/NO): NO